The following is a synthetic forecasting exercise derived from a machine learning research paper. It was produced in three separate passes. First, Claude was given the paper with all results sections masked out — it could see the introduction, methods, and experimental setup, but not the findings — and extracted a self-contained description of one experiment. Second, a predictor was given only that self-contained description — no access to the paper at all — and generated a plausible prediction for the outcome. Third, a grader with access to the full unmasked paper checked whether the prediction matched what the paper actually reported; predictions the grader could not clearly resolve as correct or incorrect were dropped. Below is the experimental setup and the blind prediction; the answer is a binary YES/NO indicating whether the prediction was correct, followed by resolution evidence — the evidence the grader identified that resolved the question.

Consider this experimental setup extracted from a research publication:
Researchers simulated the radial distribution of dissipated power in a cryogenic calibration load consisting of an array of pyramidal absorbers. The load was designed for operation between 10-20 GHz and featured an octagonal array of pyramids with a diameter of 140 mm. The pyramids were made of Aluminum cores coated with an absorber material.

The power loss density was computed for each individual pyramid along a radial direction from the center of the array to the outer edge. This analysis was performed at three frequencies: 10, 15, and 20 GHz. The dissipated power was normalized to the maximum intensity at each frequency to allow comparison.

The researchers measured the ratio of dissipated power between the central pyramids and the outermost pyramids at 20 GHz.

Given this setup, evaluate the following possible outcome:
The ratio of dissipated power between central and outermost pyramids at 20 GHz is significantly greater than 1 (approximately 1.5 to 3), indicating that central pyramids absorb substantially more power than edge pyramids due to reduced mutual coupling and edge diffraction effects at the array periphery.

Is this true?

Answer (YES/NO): NO